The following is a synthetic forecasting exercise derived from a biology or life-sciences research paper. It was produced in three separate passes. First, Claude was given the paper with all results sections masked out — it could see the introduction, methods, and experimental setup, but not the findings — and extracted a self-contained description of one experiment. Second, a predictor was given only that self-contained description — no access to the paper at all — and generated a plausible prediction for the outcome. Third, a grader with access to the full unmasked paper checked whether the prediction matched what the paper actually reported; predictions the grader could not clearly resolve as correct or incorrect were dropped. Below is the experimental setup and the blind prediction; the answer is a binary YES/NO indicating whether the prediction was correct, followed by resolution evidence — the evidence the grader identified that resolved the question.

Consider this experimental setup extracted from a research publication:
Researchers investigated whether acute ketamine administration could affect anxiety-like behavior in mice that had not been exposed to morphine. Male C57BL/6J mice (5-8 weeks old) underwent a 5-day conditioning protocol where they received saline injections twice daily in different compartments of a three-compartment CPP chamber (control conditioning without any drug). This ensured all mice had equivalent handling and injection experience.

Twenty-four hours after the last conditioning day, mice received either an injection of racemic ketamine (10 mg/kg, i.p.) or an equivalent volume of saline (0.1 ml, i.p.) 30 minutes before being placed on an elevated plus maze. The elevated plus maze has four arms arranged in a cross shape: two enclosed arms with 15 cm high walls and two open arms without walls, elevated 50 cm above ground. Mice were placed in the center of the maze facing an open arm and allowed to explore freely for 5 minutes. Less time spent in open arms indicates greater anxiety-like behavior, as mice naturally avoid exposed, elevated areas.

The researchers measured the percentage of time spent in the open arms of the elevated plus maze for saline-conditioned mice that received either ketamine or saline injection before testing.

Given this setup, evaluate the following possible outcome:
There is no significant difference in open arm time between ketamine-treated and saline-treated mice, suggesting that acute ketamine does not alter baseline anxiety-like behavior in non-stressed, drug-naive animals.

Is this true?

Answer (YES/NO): NO